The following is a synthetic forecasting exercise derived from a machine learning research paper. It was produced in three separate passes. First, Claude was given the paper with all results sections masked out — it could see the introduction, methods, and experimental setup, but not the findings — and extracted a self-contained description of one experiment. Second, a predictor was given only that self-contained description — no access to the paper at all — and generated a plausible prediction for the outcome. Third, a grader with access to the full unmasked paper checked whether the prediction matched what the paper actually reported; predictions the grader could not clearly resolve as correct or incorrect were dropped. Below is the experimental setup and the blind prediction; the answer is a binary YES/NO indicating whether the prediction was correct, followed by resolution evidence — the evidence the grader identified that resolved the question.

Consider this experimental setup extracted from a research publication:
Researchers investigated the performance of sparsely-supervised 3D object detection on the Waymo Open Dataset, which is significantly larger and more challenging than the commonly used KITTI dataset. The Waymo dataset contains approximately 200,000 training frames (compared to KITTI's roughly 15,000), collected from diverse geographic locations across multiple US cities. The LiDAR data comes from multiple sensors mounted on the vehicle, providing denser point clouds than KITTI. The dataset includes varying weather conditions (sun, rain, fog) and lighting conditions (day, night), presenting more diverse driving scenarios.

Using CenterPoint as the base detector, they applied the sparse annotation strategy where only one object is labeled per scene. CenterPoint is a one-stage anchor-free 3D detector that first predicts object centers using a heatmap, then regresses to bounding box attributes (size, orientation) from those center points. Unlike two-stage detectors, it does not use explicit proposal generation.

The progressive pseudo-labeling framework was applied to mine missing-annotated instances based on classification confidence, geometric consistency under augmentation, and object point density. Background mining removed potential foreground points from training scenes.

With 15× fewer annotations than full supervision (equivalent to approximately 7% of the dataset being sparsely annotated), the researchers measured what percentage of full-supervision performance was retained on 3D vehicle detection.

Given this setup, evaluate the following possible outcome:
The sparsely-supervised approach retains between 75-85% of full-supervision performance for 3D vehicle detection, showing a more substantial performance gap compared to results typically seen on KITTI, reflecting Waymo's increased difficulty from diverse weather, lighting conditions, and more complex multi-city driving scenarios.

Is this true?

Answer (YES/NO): NO